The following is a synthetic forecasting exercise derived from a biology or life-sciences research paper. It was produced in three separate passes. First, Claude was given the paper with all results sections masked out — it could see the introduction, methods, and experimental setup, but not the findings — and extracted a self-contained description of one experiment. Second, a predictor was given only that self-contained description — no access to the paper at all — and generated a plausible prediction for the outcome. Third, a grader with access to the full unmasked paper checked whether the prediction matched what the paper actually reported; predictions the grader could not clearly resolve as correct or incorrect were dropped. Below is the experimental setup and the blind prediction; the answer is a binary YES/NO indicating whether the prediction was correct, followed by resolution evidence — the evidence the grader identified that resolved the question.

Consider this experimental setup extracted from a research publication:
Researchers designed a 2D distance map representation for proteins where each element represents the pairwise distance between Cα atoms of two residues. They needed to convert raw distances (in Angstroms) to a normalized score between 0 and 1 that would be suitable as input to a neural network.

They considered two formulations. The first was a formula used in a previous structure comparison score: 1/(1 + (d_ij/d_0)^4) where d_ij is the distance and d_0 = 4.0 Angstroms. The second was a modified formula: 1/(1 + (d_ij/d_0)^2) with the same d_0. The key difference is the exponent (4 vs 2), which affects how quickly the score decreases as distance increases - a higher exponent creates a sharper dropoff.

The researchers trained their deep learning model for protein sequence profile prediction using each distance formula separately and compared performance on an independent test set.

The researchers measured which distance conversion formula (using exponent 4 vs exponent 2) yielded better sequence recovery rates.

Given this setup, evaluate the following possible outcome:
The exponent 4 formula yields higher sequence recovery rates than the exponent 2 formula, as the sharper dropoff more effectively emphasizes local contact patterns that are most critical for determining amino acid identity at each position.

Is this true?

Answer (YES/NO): NO